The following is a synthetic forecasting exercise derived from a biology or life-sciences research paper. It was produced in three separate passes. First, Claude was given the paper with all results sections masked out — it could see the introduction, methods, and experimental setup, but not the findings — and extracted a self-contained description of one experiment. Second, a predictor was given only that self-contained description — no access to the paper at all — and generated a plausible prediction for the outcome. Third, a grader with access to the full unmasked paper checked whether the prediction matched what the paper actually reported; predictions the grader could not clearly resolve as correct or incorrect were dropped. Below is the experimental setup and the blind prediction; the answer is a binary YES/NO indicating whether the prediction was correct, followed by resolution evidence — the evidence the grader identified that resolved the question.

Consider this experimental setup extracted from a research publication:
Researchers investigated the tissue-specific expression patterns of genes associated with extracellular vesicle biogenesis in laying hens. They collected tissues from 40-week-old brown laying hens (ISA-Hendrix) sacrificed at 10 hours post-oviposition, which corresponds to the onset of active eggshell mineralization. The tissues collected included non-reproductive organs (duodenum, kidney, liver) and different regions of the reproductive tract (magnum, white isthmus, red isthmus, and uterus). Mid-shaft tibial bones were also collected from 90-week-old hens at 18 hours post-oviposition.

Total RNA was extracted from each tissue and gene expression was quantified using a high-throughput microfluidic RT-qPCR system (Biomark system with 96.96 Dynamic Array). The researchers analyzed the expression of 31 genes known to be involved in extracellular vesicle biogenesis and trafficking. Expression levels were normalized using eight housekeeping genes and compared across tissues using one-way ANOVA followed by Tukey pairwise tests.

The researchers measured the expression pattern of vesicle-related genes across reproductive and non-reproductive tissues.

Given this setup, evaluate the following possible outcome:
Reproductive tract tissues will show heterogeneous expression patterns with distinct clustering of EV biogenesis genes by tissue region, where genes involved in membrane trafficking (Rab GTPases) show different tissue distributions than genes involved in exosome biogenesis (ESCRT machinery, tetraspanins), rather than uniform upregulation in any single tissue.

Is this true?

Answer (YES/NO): NO